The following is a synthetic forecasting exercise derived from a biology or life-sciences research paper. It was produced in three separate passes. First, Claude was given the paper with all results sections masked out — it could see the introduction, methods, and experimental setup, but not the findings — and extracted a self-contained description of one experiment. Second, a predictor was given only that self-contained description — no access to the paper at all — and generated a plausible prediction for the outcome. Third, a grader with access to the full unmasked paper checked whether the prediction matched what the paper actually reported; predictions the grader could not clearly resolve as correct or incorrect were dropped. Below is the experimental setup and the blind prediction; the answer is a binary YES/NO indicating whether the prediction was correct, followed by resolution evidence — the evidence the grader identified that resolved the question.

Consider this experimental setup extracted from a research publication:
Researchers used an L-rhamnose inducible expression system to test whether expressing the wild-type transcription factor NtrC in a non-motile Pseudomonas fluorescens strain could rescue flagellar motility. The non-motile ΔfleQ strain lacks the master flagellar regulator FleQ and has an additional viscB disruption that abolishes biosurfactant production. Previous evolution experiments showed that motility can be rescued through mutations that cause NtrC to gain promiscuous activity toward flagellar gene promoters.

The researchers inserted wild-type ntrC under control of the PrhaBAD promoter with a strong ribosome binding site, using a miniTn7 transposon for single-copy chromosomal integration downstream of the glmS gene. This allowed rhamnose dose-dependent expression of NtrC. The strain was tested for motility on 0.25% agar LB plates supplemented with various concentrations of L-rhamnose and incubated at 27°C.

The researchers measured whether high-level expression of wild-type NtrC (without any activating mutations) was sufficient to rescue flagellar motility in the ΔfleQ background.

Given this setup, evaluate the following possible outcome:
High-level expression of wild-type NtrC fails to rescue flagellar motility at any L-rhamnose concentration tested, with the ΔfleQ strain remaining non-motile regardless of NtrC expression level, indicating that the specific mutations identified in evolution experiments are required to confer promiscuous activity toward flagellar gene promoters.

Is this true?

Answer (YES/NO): YES